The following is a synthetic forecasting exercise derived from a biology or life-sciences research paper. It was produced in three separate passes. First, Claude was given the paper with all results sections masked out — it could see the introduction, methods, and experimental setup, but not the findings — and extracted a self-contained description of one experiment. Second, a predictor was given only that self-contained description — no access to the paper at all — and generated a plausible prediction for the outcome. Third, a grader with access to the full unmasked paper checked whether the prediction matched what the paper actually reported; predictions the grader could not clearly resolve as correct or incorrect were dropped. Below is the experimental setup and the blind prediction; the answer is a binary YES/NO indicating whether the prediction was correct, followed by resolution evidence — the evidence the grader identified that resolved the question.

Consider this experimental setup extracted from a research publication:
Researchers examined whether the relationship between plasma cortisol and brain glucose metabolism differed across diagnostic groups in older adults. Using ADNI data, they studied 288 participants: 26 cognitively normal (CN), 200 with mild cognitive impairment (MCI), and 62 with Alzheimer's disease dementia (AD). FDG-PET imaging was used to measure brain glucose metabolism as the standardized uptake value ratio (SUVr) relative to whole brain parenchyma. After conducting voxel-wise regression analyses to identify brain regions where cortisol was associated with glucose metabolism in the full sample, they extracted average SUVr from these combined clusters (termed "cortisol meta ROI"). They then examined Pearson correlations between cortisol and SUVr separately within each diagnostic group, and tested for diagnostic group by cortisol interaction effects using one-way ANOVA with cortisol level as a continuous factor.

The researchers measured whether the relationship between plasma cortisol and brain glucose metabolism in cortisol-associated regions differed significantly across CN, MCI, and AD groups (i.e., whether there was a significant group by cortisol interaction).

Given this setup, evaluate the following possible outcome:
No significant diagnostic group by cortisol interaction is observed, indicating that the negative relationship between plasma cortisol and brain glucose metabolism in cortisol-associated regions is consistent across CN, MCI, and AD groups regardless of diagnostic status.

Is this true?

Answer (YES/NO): YES